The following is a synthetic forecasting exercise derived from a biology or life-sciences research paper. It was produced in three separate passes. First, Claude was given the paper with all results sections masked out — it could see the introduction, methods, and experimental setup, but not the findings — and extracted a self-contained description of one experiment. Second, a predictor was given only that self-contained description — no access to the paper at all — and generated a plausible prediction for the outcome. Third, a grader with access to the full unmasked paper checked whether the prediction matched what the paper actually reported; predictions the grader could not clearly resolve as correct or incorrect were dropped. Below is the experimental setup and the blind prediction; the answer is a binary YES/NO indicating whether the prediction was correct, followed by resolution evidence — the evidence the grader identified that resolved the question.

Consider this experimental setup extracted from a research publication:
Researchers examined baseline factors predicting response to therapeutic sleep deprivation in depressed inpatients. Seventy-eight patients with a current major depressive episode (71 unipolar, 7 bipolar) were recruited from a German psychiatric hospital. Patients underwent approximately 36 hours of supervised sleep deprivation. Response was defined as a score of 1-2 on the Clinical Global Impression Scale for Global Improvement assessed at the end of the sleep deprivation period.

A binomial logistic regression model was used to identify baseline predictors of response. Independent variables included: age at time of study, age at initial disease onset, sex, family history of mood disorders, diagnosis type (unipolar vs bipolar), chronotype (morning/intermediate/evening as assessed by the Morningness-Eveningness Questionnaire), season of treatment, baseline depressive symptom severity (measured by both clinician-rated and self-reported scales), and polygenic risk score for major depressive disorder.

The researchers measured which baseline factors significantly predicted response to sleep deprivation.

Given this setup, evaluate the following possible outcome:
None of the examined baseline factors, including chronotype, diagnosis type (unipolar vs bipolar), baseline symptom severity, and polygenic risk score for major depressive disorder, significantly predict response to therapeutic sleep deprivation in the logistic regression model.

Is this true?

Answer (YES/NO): NO